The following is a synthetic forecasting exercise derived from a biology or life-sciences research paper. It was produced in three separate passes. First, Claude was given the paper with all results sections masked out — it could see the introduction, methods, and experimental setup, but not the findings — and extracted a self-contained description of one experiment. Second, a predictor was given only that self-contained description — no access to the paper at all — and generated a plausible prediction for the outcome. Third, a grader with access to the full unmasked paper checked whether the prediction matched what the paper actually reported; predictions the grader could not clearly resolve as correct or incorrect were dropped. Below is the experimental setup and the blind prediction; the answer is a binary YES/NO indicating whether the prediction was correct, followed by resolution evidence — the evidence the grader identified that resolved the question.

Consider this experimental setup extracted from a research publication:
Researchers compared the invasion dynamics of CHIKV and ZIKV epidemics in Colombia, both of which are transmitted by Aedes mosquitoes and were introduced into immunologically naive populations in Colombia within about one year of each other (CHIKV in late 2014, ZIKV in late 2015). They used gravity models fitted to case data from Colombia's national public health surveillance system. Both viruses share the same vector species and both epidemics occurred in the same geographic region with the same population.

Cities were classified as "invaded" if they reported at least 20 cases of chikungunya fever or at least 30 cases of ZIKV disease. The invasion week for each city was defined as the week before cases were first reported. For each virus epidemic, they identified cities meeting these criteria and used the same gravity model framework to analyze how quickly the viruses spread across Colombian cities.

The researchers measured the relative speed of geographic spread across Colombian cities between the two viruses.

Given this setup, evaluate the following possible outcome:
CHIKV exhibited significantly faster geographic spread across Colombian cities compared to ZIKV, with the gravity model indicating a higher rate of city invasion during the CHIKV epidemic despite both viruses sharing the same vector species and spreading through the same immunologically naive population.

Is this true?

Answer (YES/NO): NO